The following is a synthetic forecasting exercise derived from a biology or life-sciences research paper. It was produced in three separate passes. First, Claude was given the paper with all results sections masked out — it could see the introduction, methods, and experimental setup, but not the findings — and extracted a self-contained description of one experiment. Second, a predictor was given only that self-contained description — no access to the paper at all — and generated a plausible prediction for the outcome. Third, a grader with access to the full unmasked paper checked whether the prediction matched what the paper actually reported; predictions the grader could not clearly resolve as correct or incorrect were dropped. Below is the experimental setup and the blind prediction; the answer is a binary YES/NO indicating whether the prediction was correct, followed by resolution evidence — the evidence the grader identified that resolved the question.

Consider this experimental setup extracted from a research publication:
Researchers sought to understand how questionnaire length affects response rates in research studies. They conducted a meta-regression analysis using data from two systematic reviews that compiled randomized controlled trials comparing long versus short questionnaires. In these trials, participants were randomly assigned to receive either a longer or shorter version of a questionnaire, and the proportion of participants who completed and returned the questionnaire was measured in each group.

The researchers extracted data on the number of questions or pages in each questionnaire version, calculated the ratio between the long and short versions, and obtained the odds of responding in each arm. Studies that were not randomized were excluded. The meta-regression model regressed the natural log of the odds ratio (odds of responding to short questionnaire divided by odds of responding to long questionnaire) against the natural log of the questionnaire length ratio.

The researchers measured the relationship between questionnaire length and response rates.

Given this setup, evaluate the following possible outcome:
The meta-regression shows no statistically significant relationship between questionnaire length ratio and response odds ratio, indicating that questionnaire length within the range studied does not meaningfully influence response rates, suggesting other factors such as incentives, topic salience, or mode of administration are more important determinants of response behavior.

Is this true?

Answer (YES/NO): NO